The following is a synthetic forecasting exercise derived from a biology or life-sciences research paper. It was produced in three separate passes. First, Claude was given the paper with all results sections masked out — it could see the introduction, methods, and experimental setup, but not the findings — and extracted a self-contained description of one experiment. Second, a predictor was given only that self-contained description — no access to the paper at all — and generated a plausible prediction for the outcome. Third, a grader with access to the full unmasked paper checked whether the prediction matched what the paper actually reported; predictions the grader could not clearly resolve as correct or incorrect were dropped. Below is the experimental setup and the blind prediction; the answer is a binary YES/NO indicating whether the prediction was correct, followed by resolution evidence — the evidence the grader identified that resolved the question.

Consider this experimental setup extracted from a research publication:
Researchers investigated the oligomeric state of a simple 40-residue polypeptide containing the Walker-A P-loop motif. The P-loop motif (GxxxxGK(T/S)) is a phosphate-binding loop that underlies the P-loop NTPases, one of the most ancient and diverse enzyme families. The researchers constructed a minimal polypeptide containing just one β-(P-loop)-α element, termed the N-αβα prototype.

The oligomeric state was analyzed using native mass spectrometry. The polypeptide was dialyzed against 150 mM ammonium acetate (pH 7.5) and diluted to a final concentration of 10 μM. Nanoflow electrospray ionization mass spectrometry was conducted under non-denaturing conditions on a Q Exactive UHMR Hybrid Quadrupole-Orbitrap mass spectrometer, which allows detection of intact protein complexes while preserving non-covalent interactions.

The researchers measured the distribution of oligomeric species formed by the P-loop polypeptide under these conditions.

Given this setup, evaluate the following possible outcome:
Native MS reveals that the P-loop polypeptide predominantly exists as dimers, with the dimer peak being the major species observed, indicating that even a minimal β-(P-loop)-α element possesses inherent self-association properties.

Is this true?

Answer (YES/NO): NO